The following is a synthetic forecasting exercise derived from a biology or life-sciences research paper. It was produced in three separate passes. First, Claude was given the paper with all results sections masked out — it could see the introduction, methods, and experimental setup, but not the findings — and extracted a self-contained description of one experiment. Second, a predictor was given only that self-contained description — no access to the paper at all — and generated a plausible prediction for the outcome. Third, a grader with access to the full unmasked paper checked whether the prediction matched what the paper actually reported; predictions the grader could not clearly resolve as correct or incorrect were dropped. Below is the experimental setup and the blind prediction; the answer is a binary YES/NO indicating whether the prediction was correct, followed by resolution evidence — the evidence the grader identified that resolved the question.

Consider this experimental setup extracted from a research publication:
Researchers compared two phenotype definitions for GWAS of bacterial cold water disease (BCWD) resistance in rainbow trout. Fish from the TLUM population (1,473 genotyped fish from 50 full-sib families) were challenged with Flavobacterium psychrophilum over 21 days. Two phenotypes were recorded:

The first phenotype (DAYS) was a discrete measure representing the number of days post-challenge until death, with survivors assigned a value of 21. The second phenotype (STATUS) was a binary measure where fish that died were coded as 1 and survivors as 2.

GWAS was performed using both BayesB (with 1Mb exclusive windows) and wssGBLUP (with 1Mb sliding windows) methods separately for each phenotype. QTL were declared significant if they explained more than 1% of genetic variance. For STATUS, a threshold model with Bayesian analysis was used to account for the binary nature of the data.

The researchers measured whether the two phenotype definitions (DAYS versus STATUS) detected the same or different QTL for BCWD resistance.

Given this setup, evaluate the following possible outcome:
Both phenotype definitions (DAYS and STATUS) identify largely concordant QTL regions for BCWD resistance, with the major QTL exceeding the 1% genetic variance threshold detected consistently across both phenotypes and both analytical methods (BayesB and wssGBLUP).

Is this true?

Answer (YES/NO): NO